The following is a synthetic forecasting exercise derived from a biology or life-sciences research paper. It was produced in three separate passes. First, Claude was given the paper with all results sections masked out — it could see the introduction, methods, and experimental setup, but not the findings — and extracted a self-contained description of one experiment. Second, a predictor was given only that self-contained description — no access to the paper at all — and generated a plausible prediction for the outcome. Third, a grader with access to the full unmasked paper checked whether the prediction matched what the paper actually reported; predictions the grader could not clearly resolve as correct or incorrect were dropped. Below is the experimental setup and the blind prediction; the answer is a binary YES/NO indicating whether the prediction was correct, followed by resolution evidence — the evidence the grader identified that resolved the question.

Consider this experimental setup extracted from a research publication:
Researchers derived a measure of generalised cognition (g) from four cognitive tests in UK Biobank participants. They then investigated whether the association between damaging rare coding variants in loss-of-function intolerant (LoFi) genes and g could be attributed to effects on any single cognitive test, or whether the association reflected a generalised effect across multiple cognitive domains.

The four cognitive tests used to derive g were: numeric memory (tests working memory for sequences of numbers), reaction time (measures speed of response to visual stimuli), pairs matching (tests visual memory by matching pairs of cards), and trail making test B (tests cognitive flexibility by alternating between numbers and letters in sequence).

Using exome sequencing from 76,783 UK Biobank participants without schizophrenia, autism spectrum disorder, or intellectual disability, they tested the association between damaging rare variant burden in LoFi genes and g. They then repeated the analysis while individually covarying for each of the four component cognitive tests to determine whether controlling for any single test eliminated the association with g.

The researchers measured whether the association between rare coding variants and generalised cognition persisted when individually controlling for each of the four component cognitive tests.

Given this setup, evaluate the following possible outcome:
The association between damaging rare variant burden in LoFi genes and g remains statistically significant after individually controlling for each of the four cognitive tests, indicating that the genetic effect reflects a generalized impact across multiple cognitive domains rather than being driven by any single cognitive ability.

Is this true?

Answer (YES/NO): YES